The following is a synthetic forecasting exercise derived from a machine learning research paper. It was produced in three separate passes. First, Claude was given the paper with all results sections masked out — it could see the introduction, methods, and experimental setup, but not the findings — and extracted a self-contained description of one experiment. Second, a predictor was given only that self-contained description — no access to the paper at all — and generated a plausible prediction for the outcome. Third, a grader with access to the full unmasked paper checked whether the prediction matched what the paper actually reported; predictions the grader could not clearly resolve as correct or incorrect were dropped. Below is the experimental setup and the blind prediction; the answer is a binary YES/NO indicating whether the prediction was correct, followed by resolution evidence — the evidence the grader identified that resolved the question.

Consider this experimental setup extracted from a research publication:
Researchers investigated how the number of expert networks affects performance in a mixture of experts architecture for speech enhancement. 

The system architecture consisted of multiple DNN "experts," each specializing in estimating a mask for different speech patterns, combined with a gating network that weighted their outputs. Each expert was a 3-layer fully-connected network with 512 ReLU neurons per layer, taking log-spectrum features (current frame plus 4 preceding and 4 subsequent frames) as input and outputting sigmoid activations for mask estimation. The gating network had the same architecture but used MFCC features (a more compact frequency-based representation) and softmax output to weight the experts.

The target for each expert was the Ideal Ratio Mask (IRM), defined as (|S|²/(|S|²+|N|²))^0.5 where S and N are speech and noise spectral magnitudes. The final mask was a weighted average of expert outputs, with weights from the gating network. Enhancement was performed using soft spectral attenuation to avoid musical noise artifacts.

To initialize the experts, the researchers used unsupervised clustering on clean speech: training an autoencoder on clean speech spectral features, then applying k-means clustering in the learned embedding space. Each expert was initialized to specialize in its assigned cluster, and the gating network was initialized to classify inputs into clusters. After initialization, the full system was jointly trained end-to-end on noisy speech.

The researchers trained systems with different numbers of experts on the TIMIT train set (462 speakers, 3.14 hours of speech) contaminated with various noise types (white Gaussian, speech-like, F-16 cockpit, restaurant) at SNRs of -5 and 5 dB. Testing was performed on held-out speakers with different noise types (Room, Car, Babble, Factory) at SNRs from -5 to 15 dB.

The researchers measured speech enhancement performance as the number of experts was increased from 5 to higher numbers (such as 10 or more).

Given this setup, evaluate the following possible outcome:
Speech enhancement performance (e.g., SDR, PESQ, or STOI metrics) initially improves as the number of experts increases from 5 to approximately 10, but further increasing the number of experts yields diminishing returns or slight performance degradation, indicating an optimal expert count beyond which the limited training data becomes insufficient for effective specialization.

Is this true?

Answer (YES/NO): NO